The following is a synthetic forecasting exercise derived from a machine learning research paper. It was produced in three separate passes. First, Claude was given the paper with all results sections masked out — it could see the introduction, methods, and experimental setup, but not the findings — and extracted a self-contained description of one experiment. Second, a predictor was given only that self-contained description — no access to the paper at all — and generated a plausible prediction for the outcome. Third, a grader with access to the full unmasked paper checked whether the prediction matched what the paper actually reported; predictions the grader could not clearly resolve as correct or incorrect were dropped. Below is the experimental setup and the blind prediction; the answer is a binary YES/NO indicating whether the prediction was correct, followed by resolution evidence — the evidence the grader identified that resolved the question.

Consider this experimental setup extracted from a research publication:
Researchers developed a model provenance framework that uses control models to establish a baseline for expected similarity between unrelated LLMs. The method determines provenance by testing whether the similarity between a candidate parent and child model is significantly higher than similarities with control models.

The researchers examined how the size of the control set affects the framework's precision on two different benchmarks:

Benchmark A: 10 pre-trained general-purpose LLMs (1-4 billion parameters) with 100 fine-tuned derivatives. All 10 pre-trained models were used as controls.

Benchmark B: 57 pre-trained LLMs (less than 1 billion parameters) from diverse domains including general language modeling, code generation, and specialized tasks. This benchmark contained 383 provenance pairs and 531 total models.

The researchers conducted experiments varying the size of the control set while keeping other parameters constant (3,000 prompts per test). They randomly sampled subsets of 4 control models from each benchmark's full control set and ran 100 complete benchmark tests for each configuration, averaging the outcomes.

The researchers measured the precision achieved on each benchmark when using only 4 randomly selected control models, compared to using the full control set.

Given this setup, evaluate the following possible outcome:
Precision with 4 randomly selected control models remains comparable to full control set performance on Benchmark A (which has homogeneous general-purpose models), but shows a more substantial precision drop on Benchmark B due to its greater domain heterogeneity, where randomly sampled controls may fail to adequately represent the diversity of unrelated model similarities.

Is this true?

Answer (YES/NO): NO